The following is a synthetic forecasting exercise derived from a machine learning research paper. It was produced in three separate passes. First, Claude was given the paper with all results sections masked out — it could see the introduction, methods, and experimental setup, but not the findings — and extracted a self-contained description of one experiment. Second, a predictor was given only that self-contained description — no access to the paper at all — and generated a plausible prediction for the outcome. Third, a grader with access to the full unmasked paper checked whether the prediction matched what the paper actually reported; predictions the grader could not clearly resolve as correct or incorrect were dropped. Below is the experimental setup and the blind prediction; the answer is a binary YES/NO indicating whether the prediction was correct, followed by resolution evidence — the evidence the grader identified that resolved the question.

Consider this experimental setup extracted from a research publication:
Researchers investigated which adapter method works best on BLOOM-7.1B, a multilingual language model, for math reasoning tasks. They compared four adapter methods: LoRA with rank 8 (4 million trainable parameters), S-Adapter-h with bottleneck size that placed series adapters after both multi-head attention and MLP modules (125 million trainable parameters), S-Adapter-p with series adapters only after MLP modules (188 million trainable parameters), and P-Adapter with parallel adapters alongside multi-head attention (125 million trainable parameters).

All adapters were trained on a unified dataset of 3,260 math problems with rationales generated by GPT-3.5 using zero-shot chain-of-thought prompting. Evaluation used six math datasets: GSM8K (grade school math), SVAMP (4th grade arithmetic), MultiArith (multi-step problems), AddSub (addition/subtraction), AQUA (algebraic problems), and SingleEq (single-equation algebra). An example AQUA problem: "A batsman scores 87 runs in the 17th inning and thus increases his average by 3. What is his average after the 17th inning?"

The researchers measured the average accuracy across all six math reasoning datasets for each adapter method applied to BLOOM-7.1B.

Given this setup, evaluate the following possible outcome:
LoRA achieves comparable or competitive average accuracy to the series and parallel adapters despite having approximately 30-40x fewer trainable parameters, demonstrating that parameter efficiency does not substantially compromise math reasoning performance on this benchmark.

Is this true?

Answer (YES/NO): NO